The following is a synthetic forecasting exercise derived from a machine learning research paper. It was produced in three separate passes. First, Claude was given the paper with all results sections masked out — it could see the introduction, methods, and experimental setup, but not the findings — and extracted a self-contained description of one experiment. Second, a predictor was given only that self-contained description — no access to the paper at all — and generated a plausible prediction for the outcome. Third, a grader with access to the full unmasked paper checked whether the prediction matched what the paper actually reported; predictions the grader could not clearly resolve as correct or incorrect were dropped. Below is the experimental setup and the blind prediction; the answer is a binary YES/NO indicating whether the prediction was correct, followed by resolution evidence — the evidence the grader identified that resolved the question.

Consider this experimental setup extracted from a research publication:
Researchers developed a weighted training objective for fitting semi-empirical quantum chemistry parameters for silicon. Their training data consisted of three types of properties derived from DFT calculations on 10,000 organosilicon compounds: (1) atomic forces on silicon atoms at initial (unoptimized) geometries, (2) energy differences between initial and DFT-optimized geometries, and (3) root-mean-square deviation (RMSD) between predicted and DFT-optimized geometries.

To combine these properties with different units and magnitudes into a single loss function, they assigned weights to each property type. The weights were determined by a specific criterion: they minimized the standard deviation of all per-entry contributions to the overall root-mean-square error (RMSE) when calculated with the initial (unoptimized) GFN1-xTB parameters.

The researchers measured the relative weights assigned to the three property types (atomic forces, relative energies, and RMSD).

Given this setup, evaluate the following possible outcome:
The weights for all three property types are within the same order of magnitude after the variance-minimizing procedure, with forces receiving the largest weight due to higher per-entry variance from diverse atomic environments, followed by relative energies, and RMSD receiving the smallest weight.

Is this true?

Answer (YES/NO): NO